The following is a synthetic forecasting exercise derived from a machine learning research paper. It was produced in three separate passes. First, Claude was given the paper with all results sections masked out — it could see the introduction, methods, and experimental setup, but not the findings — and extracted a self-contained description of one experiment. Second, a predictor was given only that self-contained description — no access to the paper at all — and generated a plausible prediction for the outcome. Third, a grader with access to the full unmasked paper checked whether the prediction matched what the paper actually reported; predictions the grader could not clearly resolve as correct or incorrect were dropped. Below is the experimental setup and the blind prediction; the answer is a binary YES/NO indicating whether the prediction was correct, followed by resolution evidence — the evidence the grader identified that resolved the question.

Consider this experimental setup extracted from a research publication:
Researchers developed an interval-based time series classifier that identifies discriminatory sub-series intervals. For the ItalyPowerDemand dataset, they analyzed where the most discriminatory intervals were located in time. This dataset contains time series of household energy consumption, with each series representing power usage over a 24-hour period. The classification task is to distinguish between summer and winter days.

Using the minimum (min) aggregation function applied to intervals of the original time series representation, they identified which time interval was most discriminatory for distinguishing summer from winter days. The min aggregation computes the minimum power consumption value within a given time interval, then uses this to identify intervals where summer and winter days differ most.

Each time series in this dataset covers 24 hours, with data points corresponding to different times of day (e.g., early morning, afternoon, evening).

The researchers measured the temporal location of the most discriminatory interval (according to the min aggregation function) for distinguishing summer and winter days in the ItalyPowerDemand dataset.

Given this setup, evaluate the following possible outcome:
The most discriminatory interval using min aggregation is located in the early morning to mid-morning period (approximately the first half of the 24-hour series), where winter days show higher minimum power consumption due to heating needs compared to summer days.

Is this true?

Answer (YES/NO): NO